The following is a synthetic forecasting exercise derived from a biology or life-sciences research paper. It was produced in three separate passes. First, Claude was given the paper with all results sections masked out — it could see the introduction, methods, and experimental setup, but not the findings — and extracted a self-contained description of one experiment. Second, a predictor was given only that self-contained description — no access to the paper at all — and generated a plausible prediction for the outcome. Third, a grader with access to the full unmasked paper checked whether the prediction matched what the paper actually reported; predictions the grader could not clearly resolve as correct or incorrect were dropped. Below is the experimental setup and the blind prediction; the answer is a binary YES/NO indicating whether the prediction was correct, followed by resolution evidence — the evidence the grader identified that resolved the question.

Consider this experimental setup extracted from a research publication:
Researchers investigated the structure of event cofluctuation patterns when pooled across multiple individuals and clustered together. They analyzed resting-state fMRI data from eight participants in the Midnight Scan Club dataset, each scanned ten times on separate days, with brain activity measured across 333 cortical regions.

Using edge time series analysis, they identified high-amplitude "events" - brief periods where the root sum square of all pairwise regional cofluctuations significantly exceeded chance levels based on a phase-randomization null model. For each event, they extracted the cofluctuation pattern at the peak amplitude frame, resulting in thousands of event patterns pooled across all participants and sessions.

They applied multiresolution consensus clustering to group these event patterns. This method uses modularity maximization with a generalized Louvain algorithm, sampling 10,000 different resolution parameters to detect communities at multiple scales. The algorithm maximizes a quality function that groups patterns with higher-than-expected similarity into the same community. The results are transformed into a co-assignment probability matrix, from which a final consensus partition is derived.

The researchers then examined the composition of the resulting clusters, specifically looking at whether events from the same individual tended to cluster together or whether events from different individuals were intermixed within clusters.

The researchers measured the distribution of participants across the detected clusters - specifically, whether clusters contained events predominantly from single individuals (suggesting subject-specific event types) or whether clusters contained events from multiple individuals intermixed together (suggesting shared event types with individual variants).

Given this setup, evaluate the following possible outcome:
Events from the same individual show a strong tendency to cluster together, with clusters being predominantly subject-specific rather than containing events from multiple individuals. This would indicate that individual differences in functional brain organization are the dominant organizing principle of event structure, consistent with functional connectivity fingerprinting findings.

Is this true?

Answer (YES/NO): NO